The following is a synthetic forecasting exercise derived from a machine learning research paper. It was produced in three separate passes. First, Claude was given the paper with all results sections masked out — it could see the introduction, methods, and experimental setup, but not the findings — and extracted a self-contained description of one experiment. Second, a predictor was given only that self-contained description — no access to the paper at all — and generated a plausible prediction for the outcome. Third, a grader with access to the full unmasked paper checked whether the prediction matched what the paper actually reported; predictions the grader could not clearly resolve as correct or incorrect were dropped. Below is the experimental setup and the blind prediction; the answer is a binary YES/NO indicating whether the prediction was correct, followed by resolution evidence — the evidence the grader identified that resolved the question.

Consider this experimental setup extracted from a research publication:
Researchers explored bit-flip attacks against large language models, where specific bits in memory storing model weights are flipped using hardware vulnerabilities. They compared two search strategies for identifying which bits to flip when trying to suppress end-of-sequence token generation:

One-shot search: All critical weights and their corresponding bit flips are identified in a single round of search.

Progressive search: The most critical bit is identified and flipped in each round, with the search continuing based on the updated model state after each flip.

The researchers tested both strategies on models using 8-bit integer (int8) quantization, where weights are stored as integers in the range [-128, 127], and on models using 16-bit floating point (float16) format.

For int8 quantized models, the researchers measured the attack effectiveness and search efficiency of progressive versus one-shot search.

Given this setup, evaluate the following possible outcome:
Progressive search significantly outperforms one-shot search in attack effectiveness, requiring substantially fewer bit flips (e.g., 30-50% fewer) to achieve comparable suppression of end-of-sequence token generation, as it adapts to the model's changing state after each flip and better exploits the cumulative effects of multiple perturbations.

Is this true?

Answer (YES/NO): NO